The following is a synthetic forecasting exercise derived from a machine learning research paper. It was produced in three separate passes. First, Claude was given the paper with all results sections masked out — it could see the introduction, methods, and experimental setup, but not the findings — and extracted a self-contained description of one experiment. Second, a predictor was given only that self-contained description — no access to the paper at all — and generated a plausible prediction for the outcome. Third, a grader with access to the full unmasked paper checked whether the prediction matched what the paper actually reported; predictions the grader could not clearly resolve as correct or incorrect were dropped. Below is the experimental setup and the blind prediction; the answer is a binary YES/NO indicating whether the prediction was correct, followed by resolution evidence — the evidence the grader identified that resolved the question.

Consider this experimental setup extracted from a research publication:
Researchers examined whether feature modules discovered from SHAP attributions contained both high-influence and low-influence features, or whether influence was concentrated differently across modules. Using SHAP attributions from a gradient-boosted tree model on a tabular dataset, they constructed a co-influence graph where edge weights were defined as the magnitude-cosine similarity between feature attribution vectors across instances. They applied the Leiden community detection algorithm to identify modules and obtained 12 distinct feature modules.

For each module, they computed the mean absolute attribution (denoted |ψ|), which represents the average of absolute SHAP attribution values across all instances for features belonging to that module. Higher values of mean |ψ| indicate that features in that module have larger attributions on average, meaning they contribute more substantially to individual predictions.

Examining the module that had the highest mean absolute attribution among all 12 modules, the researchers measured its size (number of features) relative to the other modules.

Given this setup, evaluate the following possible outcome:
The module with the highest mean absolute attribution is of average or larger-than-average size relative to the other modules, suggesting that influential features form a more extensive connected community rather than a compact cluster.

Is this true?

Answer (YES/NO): NO